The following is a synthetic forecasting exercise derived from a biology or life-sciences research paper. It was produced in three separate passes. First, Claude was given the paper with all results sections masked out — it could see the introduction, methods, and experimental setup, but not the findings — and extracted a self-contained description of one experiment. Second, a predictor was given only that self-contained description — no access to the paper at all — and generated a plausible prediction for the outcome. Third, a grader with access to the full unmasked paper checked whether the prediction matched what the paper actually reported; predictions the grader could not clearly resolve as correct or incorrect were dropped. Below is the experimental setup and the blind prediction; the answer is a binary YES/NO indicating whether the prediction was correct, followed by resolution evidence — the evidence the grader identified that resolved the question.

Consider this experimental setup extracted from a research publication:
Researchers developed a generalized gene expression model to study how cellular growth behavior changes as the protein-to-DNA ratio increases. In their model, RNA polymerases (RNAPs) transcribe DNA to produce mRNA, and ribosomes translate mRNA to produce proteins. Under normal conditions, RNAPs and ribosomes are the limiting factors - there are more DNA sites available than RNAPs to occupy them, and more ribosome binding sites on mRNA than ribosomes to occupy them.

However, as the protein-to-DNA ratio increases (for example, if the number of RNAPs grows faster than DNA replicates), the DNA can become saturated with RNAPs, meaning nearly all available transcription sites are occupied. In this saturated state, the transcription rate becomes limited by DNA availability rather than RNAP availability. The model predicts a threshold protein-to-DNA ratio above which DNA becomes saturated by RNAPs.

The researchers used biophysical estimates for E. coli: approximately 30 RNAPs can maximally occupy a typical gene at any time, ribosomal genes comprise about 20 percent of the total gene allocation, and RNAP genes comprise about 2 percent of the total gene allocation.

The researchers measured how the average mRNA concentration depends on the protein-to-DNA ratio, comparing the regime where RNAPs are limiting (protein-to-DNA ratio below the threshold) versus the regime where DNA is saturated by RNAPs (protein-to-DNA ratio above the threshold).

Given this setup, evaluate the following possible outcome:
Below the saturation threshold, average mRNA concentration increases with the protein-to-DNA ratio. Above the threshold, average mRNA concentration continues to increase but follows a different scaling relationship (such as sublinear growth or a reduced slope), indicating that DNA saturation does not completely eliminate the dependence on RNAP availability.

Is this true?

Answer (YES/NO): NO